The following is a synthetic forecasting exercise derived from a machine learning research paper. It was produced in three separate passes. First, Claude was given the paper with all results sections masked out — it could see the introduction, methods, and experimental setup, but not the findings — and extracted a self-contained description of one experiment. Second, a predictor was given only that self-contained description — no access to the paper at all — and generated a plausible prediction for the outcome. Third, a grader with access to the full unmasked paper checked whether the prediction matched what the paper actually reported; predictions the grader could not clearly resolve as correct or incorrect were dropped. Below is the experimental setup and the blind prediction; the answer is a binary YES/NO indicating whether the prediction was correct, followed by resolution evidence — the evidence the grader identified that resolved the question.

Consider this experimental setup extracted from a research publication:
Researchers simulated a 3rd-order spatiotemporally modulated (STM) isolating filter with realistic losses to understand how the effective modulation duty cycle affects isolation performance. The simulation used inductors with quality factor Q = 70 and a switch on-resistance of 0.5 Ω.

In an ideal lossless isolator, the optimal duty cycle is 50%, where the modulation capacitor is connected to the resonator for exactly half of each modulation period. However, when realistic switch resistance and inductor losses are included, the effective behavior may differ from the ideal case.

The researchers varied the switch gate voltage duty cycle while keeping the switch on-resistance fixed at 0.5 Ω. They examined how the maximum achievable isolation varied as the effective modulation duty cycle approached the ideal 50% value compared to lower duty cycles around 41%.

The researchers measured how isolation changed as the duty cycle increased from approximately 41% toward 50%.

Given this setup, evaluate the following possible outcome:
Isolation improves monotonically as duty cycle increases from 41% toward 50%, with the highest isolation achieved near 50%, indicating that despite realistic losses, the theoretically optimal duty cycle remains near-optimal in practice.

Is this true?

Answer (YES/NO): YES